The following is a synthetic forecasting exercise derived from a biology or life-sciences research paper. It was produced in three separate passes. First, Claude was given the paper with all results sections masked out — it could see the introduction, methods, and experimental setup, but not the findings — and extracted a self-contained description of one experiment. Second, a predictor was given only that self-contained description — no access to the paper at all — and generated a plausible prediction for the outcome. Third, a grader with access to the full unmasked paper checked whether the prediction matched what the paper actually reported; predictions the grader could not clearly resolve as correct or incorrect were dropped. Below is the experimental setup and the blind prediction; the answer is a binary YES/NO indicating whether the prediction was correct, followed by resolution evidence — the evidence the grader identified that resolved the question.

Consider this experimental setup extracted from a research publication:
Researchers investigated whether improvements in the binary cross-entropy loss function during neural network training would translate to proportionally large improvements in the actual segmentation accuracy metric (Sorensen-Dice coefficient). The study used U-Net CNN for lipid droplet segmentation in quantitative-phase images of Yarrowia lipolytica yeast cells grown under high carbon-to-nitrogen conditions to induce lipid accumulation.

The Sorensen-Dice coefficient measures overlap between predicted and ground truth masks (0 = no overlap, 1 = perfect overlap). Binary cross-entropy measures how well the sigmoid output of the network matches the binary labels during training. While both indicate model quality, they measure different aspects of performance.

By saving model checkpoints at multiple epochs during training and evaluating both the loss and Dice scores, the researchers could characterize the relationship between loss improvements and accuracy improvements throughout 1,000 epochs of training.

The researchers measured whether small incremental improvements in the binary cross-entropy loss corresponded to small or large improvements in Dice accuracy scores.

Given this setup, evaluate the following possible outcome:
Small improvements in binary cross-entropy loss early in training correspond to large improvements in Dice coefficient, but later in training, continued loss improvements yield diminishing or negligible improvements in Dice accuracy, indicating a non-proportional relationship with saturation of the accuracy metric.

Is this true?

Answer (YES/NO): NO